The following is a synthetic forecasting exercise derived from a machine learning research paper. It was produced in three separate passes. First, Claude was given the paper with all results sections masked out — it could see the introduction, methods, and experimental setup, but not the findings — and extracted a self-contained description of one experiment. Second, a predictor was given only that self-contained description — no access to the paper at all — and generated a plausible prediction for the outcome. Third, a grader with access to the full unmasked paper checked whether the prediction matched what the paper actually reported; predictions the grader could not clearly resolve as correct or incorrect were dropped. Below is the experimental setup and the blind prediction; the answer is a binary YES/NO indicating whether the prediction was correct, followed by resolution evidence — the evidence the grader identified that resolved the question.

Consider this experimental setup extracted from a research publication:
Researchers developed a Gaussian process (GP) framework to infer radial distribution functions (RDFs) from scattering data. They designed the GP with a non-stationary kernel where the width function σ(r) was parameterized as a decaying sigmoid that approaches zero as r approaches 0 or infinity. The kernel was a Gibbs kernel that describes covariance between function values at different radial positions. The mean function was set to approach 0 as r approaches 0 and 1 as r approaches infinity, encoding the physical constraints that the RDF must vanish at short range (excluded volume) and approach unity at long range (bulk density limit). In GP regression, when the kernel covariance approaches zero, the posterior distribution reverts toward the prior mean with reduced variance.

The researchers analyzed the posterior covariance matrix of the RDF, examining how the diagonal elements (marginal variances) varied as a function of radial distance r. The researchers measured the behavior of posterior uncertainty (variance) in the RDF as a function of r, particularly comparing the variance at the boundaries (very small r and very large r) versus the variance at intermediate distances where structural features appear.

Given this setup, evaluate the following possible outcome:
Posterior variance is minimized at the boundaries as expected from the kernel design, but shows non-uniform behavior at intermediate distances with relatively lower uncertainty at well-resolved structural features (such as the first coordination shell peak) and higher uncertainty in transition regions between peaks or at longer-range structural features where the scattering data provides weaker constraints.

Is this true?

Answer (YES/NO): NO